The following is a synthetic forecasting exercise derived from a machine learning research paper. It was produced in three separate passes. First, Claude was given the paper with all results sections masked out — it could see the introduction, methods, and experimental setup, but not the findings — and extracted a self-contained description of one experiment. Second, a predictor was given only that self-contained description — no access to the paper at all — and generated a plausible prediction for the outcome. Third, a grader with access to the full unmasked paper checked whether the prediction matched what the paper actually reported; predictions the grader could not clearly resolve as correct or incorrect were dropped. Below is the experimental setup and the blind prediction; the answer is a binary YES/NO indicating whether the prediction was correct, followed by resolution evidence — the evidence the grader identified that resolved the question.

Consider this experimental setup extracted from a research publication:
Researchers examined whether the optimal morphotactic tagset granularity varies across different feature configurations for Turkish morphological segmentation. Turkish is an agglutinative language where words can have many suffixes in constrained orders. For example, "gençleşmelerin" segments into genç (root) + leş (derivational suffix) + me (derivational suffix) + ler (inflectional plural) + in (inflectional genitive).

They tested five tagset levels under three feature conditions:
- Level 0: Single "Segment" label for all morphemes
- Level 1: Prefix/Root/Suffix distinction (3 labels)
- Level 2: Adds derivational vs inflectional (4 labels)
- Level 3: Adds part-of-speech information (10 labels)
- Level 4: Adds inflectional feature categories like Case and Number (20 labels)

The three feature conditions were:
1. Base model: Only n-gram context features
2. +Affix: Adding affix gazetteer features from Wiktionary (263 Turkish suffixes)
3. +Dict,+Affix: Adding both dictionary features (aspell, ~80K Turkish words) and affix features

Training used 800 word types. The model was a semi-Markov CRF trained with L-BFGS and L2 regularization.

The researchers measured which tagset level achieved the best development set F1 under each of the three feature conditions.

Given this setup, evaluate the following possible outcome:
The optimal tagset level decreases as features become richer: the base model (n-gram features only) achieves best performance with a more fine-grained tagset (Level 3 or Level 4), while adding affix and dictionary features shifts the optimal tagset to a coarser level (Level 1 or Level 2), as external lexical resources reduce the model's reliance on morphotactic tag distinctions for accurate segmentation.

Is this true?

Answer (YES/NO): NO